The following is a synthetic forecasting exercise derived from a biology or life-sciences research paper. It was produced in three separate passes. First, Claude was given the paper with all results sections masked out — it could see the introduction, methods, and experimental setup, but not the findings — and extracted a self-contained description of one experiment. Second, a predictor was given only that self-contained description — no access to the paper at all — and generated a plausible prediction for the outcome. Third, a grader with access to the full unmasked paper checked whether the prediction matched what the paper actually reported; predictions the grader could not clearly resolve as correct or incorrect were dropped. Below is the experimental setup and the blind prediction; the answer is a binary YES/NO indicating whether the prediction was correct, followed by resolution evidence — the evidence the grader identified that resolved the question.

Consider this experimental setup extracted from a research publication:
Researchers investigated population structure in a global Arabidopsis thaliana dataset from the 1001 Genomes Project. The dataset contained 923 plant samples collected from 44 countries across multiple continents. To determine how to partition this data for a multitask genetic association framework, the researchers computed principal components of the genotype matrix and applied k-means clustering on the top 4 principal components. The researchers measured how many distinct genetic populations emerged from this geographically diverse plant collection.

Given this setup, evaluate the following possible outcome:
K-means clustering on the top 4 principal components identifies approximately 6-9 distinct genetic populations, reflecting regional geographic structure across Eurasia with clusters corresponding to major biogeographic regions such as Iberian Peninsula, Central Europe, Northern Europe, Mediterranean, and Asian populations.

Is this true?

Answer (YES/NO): NO